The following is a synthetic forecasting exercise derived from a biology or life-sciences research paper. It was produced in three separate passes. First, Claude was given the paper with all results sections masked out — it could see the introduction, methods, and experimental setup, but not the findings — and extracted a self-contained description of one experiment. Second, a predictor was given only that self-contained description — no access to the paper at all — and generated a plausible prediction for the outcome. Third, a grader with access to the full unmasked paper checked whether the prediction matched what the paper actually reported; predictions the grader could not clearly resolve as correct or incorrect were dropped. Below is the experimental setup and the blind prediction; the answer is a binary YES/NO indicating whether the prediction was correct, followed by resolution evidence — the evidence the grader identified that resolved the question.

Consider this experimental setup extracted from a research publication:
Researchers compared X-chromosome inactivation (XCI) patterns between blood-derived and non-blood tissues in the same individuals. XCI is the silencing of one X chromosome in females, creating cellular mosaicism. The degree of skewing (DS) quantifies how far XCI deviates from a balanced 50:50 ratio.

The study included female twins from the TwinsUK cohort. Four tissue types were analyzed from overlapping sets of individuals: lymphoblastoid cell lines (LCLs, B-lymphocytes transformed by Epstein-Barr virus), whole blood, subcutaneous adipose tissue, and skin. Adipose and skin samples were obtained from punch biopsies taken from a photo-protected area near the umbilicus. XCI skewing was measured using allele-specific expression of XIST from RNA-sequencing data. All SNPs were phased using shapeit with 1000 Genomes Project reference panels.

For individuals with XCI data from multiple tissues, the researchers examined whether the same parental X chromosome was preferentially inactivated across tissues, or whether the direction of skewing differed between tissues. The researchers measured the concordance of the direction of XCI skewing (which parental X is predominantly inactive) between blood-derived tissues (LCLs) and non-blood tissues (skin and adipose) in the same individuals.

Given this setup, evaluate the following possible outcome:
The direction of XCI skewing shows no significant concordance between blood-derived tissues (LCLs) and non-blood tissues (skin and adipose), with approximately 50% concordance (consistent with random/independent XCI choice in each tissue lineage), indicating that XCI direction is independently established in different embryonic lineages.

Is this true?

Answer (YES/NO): NO